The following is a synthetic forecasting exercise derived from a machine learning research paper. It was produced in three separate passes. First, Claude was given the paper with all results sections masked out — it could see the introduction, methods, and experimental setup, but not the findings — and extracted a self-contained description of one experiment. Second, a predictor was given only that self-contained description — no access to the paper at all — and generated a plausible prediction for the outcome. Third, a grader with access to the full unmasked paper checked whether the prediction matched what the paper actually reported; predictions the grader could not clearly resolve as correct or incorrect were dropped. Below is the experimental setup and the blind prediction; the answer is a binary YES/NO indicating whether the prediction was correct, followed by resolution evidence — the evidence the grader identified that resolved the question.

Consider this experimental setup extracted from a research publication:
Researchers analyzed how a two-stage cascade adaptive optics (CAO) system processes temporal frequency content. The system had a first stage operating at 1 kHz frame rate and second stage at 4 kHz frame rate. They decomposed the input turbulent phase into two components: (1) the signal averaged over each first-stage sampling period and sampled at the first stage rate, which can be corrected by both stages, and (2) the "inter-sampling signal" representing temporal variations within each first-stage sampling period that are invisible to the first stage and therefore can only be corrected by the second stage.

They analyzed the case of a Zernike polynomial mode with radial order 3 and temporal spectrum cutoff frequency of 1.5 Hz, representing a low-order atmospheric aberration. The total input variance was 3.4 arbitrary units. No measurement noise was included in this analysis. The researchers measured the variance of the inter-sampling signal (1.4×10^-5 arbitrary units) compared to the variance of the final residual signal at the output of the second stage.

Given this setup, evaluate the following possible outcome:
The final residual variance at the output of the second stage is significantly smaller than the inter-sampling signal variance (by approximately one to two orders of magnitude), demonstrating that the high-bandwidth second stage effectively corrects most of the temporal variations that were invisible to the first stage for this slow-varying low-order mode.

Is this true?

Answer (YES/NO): NO